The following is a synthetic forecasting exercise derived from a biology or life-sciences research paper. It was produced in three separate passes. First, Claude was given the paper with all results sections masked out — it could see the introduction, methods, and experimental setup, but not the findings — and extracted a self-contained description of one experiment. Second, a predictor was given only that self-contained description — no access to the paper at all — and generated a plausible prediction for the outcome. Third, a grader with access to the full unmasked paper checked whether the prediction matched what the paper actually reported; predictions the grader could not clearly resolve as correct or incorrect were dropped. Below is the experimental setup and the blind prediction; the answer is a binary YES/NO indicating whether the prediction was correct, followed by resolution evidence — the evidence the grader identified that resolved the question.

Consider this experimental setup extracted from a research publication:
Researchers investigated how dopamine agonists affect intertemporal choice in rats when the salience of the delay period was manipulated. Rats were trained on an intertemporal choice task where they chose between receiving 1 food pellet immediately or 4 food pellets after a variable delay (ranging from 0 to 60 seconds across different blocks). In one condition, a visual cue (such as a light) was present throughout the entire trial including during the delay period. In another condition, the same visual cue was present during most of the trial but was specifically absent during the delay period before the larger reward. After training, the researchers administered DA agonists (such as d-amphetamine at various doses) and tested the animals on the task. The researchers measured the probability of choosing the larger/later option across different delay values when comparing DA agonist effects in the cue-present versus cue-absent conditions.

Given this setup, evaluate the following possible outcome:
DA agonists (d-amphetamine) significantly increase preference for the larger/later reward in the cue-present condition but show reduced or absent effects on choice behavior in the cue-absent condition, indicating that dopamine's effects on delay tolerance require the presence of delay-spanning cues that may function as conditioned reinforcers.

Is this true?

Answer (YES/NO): NO